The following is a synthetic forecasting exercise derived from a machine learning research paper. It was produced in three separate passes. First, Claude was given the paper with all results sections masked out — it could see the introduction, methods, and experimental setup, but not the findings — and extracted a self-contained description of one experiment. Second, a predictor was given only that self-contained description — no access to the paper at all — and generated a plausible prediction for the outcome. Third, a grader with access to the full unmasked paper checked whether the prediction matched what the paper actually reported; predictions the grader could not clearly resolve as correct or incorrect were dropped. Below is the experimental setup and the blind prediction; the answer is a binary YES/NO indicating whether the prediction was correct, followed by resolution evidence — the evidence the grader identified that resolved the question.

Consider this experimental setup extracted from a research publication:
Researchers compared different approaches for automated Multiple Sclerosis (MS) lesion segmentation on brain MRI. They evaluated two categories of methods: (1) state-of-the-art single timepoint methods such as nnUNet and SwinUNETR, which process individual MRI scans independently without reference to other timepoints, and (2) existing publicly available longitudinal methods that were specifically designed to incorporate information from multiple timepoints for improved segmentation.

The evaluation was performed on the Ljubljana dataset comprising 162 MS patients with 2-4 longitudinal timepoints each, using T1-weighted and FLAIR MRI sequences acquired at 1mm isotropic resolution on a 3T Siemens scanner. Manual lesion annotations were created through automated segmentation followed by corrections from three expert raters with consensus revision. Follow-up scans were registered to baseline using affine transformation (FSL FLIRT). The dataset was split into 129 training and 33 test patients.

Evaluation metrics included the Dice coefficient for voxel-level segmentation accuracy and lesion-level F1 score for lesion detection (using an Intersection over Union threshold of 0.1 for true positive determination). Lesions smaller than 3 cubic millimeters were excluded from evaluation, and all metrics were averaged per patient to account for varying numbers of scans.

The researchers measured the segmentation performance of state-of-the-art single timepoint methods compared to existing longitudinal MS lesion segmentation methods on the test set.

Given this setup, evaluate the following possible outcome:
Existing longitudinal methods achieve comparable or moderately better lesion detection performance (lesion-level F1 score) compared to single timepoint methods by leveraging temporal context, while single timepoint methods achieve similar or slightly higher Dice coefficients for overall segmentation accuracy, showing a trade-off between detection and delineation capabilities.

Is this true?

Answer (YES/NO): NO